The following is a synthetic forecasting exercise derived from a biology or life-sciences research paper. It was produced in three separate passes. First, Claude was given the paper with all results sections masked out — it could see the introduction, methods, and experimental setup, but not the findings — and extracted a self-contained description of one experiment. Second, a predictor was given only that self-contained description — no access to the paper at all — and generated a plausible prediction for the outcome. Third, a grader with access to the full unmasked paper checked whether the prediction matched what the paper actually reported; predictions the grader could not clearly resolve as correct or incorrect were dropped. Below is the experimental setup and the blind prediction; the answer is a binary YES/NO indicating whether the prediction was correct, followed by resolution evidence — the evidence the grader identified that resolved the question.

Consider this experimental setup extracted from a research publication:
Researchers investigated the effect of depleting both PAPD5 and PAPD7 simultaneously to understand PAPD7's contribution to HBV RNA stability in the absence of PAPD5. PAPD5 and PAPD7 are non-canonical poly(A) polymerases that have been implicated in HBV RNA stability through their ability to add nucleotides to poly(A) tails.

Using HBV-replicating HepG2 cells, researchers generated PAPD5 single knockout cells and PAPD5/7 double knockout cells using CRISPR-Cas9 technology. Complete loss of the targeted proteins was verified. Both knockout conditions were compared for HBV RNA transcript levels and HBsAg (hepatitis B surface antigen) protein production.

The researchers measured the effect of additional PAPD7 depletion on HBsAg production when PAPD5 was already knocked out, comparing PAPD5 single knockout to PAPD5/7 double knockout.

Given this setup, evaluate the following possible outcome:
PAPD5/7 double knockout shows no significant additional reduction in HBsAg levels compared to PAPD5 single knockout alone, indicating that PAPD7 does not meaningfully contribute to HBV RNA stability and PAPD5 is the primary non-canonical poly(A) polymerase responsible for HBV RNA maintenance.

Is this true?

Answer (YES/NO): NO